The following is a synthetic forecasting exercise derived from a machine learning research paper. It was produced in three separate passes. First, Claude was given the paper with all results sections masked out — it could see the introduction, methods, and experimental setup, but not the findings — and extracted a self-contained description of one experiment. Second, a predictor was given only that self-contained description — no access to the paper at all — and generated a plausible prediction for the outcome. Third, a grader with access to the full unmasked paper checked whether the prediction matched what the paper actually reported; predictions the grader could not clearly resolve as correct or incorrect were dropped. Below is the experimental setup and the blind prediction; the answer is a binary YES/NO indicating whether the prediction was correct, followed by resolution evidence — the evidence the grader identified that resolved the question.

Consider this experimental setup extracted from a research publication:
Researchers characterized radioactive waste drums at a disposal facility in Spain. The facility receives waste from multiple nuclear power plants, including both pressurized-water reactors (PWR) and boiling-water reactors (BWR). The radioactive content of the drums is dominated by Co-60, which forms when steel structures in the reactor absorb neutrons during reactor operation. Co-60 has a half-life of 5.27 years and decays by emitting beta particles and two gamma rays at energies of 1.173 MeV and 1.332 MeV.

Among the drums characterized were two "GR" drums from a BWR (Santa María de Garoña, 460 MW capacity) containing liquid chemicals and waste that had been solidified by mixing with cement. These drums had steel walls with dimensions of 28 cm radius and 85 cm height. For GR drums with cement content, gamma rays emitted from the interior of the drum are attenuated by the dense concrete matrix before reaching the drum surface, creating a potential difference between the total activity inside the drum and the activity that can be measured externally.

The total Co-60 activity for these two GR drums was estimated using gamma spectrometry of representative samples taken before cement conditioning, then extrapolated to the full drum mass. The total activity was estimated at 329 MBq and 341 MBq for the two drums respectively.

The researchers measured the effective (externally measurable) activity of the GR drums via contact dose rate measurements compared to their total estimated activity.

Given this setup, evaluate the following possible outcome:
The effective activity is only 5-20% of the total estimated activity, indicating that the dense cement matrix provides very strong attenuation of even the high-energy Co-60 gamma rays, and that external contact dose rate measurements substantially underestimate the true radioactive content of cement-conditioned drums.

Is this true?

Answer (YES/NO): NO